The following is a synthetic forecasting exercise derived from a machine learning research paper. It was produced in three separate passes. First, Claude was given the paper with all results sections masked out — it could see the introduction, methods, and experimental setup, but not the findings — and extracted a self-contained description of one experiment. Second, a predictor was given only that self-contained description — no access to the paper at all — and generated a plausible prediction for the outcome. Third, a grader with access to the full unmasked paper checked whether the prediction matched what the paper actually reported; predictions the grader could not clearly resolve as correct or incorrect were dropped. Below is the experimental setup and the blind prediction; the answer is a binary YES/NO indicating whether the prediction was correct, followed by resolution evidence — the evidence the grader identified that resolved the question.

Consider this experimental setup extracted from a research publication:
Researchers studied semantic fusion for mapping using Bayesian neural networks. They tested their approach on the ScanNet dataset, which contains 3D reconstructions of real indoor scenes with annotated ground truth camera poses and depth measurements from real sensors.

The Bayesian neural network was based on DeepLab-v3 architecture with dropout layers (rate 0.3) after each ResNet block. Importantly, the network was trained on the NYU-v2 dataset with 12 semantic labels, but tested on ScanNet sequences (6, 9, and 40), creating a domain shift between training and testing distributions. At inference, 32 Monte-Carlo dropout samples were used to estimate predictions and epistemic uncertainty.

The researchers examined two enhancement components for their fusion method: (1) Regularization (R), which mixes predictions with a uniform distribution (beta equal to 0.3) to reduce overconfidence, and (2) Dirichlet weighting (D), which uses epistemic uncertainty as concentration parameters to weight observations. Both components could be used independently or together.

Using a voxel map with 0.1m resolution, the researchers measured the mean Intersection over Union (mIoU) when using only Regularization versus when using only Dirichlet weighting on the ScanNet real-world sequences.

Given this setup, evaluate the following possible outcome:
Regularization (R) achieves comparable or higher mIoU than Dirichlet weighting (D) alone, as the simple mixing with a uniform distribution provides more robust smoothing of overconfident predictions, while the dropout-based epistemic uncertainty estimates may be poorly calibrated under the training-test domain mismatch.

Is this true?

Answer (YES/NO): NO